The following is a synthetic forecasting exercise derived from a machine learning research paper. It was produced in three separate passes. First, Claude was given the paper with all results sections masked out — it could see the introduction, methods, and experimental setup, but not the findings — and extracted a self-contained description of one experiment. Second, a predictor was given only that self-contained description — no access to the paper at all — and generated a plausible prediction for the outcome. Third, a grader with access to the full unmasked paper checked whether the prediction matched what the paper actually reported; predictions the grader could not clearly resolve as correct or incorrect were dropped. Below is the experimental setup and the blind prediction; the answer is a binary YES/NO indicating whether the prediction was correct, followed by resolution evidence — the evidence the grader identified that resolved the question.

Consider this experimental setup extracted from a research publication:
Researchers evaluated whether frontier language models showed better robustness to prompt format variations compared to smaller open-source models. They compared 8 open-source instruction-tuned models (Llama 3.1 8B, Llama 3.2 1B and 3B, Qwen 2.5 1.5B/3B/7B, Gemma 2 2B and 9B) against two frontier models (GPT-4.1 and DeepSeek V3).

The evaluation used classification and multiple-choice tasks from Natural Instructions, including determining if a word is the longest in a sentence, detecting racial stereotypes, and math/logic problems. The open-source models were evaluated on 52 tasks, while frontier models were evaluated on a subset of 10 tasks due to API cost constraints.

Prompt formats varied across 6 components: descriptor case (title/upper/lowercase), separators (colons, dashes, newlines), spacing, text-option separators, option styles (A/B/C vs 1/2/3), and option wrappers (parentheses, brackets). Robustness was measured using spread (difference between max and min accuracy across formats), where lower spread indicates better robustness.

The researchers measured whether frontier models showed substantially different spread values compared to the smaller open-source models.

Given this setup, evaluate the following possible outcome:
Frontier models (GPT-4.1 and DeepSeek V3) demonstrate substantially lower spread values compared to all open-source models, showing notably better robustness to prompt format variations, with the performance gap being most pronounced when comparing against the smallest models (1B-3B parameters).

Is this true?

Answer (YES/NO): NO